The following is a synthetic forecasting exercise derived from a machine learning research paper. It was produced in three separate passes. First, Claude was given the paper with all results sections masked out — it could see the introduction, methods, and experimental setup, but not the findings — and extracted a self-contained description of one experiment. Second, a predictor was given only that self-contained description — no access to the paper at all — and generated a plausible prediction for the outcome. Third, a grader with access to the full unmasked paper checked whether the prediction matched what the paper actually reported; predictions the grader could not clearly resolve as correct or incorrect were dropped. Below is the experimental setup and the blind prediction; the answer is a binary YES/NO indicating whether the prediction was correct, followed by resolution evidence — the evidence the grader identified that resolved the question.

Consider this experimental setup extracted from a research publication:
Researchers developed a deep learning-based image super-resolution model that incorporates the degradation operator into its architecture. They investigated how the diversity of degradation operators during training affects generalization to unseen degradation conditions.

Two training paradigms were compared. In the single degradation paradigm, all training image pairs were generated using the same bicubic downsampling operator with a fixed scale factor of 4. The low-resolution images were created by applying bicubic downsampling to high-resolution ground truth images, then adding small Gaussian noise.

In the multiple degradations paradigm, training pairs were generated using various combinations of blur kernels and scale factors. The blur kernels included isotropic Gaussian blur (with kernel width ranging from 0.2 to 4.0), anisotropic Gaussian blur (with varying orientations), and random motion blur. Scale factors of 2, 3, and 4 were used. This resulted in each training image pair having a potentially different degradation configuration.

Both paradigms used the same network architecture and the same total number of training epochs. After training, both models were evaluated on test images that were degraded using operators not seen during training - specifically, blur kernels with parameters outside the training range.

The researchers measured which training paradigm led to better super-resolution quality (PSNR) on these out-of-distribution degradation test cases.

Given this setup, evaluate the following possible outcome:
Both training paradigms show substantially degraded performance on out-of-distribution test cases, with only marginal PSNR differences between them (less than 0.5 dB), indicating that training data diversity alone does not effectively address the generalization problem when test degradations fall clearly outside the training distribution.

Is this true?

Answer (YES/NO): NO